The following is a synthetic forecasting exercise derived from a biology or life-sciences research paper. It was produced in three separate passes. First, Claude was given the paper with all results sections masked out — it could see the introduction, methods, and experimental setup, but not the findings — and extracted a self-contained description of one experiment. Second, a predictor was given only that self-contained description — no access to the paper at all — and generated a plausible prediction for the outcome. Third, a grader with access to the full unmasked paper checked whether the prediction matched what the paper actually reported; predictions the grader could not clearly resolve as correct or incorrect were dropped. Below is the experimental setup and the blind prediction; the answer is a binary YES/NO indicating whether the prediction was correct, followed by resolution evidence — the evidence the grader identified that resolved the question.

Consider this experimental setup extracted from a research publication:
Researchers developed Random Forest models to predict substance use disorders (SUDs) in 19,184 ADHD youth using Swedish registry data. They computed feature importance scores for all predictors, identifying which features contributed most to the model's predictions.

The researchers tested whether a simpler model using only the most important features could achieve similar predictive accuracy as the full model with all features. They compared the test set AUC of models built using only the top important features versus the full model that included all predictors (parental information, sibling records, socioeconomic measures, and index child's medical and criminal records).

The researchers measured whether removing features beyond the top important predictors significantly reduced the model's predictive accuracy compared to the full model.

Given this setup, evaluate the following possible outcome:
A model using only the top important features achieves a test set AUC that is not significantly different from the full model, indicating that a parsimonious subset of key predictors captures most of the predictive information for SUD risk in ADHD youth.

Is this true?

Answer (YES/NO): YES